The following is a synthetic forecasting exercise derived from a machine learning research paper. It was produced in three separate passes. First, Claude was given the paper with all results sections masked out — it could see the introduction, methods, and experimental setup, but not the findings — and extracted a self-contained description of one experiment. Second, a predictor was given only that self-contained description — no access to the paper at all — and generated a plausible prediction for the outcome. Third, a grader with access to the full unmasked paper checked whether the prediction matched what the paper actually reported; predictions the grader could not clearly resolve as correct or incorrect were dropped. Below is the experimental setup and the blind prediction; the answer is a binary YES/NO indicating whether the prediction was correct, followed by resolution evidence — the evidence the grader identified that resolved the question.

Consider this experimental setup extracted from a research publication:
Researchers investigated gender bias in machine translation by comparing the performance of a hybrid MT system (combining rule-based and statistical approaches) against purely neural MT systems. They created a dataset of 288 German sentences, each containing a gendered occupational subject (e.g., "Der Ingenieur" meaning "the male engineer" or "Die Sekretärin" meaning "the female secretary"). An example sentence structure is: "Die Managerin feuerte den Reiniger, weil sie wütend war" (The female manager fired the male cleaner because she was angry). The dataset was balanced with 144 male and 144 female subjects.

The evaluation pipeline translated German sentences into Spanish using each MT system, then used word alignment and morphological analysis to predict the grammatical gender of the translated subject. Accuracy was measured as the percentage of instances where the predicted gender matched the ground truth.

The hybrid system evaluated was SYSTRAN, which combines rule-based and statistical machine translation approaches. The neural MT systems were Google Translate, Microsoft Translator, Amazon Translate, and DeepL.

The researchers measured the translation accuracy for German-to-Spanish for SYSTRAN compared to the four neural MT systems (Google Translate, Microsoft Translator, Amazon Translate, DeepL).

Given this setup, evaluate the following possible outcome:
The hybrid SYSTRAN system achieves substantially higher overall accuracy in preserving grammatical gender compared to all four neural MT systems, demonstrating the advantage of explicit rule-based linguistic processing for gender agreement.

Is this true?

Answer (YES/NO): YES